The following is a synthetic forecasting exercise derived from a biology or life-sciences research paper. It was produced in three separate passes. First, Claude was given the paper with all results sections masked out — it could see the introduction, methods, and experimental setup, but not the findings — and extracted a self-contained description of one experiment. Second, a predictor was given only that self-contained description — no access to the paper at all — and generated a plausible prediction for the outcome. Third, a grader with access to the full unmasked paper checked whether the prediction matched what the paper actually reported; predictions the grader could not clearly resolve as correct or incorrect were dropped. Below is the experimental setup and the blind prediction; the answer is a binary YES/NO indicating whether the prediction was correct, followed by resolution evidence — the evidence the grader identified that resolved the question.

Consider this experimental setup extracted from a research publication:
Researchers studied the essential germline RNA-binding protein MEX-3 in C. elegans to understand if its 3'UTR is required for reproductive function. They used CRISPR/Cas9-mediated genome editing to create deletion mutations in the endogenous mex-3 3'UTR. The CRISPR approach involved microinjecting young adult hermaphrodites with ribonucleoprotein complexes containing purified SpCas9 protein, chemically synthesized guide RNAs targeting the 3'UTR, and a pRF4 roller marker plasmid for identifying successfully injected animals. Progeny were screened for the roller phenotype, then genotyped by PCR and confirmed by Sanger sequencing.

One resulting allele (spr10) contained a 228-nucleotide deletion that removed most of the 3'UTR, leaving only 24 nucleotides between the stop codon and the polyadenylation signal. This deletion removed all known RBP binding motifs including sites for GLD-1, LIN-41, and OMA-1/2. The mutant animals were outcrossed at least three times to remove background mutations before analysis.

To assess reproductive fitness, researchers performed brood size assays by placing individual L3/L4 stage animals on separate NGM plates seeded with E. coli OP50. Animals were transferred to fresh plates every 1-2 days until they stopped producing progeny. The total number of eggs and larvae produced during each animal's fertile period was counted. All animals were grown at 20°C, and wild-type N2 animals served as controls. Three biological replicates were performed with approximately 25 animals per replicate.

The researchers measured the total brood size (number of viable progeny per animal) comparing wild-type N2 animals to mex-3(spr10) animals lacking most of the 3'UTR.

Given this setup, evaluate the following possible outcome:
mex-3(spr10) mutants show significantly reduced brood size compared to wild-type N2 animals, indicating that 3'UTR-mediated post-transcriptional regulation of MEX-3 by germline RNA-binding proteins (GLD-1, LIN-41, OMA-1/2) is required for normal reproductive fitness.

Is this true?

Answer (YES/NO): YES